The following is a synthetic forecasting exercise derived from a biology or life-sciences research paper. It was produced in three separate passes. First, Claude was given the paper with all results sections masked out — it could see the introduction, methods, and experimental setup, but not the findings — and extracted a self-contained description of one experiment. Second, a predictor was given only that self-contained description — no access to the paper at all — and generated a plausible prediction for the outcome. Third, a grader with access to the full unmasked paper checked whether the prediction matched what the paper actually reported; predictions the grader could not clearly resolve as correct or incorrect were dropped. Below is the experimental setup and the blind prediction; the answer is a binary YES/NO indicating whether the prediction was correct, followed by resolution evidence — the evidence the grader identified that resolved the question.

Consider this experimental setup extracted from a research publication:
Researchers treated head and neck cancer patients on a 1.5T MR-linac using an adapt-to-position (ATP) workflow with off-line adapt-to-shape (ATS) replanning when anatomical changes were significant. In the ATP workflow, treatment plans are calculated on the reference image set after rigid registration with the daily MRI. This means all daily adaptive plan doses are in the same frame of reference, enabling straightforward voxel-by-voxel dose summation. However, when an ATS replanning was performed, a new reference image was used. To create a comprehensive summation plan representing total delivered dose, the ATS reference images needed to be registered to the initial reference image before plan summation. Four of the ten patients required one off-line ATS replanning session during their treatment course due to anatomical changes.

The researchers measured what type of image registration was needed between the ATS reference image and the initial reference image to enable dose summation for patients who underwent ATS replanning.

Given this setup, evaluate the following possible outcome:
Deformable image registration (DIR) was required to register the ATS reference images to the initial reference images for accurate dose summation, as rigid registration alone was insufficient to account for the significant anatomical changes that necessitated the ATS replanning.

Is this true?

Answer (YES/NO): NO